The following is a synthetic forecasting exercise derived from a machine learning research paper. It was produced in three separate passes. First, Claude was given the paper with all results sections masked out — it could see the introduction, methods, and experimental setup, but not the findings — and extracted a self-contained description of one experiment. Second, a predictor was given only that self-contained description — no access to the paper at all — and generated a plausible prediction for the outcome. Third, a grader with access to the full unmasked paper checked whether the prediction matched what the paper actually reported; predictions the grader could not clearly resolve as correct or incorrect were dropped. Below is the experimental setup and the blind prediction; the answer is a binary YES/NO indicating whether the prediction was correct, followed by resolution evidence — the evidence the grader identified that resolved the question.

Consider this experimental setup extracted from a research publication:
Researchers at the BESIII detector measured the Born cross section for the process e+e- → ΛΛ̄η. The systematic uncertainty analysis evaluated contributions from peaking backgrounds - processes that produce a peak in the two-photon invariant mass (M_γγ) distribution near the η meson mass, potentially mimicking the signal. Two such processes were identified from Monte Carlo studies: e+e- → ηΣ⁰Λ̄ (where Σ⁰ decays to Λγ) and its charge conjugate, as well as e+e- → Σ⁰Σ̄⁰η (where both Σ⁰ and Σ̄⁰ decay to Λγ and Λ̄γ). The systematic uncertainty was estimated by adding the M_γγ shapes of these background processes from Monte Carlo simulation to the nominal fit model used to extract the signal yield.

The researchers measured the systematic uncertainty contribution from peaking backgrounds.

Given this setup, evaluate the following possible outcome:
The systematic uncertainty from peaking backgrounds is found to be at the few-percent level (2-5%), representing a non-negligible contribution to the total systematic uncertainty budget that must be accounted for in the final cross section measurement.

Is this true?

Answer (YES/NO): YES